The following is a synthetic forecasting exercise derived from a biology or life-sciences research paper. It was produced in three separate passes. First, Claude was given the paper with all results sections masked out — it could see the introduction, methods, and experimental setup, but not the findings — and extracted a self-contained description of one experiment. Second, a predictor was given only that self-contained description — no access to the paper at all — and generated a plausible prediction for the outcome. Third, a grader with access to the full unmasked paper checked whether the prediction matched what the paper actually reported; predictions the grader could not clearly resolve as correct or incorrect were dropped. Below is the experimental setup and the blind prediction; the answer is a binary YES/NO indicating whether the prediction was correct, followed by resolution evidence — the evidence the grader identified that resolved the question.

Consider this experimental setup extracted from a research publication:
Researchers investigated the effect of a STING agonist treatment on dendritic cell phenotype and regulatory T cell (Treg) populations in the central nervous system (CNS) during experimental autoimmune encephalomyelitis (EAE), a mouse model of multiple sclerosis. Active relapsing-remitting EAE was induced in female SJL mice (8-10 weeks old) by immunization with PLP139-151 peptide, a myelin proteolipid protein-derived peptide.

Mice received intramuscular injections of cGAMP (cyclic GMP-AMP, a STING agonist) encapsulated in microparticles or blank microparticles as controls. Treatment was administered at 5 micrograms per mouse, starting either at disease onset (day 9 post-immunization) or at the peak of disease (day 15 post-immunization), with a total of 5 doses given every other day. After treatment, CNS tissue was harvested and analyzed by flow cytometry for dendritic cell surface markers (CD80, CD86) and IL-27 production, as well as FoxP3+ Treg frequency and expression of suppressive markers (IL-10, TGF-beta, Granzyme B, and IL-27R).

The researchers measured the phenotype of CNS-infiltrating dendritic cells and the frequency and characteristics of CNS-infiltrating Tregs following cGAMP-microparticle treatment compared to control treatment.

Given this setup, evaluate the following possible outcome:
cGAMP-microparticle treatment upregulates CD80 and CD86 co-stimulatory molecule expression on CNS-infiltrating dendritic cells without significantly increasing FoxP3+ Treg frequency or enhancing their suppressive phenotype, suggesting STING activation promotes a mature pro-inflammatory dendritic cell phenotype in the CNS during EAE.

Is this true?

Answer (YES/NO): NO